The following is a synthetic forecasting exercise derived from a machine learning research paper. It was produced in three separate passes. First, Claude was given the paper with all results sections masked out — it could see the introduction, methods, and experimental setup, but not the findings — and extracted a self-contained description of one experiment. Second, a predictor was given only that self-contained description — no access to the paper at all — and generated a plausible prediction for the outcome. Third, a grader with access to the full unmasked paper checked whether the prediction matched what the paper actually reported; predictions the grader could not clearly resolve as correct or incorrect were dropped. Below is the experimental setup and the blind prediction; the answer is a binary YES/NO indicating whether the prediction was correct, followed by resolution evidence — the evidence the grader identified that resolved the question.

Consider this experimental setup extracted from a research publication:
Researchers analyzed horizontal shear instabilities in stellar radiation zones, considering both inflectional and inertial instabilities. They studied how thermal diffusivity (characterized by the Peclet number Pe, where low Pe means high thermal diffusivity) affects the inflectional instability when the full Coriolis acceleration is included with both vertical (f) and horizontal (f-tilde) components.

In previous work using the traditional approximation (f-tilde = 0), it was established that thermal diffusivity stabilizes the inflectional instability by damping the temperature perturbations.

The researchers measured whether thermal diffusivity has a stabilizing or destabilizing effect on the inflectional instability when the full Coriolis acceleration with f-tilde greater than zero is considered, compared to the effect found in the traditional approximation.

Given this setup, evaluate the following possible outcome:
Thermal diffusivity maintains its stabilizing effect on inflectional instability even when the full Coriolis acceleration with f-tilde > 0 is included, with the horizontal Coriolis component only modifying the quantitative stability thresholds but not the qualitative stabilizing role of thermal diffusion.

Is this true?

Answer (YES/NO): YES